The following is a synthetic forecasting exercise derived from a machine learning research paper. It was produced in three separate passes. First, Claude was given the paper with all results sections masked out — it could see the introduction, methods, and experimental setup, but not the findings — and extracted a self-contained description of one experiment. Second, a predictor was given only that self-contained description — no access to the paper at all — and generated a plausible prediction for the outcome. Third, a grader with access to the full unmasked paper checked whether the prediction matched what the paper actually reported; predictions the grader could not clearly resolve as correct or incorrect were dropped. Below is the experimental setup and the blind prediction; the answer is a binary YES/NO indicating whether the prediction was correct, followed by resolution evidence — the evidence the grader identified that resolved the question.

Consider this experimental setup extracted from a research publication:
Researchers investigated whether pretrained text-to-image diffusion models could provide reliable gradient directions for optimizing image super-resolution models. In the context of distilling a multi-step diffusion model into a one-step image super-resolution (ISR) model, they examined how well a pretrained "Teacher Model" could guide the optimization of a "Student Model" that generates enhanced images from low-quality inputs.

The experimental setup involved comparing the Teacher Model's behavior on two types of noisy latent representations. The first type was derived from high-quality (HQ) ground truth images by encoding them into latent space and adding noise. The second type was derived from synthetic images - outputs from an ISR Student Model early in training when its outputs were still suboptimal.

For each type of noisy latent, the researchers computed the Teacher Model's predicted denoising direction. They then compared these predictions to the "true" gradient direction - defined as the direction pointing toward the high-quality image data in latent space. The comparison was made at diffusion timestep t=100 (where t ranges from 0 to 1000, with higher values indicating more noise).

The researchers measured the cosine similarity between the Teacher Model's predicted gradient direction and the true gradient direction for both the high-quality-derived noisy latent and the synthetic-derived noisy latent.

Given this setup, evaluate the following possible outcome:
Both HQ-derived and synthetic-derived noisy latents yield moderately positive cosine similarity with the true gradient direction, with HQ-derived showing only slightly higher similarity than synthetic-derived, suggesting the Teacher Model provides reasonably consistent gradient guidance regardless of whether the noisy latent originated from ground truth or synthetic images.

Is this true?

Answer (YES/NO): NO